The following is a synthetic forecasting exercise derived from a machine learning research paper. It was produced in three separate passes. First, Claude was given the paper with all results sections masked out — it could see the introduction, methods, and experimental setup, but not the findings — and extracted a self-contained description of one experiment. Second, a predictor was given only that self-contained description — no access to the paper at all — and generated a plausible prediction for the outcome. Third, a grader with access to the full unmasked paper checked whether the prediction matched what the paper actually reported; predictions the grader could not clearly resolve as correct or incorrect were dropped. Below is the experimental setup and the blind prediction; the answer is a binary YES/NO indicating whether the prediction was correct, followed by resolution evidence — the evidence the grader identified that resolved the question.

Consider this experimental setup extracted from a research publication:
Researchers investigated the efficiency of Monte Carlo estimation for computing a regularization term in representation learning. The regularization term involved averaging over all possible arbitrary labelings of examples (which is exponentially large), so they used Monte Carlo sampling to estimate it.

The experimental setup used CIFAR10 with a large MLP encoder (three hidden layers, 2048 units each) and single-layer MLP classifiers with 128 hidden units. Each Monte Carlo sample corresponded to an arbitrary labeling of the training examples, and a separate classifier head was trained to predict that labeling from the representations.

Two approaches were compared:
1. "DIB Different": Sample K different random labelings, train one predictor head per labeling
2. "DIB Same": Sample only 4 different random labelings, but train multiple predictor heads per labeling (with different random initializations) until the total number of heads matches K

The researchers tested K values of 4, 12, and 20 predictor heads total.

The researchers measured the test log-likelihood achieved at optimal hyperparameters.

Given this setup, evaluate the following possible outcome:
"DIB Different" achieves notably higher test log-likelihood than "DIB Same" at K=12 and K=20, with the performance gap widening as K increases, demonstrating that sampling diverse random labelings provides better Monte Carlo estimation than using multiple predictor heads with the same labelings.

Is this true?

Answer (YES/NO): NO